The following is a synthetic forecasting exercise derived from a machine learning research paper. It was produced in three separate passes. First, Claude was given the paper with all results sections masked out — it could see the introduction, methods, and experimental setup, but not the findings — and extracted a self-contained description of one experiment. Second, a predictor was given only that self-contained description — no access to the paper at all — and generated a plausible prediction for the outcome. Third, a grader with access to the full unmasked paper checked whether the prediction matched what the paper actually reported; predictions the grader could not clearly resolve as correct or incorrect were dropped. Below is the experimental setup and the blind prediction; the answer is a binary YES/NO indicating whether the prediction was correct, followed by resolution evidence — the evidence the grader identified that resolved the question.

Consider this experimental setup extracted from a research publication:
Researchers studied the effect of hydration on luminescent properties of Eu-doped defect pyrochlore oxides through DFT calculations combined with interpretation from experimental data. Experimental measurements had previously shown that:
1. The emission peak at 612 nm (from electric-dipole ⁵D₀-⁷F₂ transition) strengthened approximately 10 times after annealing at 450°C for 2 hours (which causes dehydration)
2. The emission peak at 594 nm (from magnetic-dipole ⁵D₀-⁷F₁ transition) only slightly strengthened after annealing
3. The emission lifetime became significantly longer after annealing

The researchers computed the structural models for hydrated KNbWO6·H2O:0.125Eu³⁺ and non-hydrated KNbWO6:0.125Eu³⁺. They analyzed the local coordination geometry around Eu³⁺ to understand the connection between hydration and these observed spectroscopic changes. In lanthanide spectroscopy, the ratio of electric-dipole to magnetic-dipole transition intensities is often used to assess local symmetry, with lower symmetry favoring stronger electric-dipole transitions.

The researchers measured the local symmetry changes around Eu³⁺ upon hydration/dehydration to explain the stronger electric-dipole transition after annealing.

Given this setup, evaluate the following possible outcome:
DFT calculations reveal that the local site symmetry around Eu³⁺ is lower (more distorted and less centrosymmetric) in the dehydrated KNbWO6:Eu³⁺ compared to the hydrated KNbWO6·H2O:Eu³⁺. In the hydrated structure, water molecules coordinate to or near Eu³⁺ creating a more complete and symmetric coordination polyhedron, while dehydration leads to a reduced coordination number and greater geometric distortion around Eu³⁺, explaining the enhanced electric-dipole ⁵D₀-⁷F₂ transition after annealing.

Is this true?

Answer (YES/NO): NO